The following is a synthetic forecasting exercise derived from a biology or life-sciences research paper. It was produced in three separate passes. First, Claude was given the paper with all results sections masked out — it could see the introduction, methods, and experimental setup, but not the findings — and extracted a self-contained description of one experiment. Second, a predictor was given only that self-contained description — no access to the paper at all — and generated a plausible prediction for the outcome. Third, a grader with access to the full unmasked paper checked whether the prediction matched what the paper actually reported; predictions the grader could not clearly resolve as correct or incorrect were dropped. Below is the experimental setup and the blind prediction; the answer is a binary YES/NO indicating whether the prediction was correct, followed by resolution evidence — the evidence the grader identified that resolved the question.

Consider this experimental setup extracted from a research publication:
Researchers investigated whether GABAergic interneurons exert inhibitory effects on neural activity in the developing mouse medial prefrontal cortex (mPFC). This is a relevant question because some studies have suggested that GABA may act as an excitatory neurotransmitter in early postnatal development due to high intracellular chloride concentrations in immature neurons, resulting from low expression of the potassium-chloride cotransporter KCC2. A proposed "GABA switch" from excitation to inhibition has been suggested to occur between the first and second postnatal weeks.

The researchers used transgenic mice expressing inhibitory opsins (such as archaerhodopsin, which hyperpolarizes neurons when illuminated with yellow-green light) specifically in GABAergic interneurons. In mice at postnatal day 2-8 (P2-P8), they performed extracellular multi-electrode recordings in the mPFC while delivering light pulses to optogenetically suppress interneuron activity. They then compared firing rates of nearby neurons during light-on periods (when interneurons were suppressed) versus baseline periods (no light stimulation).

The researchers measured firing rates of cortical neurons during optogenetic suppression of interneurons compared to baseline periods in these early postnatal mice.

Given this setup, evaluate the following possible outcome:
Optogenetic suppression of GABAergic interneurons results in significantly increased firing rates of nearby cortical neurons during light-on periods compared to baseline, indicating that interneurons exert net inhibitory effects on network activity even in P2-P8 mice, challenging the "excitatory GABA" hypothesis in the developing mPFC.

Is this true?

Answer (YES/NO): YES